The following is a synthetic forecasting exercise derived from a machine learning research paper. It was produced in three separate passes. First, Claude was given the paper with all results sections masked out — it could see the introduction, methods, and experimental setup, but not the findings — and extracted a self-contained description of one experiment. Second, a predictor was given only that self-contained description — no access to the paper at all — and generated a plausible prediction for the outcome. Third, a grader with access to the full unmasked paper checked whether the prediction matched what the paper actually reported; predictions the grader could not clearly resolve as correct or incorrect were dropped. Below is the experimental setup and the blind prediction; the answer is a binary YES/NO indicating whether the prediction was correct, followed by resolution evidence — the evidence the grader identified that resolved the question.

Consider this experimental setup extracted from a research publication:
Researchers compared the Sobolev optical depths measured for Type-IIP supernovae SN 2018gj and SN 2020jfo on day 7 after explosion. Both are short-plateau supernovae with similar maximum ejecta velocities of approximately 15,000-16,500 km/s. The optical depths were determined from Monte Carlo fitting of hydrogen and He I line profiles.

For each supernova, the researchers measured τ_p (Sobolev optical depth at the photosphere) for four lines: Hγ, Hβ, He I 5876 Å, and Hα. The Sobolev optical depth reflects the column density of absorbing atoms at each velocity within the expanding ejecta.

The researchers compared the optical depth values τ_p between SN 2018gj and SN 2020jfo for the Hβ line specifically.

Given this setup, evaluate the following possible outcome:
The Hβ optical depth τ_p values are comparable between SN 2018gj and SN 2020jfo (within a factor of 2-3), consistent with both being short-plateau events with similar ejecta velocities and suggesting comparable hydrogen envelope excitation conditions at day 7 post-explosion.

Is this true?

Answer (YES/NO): YES